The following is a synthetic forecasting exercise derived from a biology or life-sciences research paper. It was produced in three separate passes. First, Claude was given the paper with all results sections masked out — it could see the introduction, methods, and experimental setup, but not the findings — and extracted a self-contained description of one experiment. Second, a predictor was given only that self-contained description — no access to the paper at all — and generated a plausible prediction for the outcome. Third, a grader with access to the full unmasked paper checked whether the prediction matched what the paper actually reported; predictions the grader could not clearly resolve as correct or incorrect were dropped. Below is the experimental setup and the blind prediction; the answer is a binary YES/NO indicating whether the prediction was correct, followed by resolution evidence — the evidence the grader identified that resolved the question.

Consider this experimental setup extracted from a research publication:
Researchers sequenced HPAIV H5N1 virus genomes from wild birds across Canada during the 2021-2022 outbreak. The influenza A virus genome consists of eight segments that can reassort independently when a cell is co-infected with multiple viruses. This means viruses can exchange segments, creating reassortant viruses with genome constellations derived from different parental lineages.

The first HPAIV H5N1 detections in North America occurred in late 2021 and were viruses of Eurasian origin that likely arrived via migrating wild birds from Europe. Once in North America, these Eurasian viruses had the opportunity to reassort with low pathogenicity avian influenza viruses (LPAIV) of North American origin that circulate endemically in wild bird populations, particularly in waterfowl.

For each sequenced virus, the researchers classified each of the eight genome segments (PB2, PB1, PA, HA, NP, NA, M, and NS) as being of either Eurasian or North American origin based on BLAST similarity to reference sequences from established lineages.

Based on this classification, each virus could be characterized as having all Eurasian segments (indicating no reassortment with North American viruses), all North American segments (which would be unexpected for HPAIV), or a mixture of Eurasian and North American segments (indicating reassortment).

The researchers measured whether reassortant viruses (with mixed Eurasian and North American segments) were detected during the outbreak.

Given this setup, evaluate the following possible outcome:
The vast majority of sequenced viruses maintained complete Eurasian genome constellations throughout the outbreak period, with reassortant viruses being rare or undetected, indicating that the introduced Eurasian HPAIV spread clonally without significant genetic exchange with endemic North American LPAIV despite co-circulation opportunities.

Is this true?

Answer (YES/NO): NO